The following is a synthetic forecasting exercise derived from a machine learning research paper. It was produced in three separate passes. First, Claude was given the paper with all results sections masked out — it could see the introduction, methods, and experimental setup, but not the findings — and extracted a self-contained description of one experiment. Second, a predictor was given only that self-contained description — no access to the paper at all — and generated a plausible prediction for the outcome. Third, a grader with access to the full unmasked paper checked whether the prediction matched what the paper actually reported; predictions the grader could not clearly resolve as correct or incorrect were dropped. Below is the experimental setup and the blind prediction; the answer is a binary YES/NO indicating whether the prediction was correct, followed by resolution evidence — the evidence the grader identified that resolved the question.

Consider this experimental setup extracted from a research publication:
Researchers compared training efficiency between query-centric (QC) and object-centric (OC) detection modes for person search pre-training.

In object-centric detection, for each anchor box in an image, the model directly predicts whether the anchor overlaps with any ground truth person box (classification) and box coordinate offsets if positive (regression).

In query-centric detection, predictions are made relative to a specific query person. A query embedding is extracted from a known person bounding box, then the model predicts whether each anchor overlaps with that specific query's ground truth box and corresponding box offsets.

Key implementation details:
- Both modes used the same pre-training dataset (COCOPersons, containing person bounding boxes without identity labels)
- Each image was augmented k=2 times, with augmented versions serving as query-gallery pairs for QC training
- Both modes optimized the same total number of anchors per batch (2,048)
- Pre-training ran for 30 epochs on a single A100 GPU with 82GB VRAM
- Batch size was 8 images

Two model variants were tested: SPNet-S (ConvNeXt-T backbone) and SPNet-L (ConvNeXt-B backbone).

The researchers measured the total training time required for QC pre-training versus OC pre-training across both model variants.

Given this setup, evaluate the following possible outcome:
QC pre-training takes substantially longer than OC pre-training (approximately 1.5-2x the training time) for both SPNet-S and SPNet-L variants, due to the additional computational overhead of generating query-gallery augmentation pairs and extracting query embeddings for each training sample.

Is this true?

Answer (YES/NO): NO